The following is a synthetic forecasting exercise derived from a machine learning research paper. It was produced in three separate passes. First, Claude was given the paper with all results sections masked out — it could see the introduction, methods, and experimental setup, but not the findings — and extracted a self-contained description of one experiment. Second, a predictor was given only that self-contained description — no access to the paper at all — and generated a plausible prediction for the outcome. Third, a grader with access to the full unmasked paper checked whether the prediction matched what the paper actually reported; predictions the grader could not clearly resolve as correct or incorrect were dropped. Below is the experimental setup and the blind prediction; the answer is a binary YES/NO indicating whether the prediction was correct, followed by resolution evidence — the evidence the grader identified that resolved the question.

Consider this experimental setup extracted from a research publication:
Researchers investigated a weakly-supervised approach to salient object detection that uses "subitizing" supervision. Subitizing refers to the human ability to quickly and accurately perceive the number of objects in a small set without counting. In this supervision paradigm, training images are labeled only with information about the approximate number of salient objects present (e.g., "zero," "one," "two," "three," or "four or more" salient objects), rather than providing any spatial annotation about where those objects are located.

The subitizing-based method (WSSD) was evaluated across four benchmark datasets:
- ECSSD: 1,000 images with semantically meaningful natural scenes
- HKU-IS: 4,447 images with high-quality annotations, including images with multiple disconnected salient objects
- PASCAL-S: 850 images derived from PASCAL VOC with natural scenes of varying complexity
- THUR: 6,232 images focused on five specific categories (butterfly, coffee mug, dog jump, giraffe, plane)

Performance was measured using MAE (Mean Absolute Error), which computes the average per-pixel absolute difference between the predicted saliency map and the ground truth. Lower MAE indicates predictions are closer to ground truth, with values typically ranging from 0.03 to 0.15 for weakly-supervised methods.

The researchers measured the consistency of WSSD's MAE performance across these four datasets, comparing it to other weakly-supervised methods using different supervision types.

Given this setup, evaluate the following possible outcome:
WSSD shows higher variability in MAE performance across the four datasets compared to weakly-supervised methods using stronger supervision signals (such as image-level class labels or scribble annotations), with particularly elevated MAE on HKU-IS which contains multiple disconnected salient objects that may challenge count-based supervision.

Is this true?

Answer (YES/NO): NO